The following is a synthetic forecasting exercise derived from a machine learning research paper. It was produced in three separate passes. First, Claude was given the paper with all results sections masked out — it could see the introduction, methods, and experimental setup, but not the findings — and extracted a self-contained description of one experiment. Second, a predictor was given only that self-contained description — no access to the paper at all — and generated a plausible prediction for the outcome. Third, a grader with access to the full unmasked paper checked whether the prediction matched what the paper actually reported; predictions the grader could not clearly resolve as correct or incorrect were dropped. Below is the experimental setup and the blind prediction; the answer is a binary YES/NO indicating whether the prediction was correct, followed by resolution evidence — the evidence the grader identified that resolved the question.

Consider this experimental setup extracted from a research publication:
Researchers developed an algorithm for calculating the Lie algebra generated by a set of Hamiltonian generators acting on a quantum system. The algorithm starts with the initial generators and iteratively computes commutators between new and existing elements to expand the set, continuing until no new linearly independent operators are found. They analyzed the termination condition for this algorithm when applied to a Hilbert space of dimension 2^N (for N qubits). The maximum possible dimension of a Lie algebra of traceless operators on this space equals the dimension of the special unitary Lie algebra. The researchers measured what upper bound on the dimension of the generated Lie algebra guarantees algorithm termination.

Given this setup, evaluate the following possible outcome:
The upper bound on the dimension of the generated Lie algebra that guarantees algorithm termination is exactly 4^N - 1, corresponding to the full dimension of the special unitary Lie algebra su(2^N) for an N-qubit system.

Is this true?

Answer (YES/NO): YES